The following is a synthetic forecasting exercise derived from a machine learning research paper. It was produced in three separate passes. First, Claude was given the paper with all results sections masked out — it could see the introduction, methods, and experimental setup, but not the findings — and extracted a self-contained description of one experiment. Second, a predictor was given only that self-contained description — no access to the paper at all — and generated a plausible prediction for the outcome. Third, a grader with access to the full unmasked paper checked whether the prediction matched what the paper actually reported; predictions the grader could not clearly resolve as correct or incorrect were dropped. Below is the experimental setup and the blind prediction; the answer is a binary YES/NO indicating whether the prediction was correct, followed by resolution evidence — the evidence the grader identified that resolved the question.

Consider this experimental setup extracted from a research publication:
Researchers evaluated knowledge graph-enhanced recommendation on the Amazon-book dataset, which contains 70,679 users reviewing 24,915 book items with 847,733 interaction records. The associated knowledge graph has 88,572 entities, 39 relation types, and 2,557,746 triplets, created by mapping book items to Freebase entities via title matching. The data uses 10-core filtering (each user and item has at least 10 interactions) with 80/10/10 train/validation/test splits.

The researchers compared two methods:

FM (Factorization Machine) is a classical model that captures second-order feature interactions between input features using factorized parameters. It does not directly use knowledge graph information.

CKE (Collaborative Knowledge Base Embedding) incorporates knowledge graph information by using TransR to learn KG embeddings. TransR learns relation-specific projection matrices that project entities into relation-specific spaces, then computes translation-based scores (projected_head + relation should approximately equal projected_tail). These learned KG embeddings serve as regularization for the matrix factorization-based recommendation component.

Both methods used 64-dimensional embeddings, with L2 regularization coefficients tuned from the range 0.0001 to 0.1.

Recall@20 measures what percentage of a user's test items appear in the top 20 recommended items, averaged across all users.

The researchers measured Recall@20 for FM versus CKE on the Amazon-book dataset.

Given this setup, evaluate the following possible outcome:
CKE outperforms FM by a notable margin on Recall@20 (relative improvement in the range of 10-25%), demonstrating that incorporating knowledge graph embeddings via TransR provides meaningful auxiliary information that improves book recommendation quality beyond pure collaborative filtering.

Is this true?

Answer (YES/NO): NO